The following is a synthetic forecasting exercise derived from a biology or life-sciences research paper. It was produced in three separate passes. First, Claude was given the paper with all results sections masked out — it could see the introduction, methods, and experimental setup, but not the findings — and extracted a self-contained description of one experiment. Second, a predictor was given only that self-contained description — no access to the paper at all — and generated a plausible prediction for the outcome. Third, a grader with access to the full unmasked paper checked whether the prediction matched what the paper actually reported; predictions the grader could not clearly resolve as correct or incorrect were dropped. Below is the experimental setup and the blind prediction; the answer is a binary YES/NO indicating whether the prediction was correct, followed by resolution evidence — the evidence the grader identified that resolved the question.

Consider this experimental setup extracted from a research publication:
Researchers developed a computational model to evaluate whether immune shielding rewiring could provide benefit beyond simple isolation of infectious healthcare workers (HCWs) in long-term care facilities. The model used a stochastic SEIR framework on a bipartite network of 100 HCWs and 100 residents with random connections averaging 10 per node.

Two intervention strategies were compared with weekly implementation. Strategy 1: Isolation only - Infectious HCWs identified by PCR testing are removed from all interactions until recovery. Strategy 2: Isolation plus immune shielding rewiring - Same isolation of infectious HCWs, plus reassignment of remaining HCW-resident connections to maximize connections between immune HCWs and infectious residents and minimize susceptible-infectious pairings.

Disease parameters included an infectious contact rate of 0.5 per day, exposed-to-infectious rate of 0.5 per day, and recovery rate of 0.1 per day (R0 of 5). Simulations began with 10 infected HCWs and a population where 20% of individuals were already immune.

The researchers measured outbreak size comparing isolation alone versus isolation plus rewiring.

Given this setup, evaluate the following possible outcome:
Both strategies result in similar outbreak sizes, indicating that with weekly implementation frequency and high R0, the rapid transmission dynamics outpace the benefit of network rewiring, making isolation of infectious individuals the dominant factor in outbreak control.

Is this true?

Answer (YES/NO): NO